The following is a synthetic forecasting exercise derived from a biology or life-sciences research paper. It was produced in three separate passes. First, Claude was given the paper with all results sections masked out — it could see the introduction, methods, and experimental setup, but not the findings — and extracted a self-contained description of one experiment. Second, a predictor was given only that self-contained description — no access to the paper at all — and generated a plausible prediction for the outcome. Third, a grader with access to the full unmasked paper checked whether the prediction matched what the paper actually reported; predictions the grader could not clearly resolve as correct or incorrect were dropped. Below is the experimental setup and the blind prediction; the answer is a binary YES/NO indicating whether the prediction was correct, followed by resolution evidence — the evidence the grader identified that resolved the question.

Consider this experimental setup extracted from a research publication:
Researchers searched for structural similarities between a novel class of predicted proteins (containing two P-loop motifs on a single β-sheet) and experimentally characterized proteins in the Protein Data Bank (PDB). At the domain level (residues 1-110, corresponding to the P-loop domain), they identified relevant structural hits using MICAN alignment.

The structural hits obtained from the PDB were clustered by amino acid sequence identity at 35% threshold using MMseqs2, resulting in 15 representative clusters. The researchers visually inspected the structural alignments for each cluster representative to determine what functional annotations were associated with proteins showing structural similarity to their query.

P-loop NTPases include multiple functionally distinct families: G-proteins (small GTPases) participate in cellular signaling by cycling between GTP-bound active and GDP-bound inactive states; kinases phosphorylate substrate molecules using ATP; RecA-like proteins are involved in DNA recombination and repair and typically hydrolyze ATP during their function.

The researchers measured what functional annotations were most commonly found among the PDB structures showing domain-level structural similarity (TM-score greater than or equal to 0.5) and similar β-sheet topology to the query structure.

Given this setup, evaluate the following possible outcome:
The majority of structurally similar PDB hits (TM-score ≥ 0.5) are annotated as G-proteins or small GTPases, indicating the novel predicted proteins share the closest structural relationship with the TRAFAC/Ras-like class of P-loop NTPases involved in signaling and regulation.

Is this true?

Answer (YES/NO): NO